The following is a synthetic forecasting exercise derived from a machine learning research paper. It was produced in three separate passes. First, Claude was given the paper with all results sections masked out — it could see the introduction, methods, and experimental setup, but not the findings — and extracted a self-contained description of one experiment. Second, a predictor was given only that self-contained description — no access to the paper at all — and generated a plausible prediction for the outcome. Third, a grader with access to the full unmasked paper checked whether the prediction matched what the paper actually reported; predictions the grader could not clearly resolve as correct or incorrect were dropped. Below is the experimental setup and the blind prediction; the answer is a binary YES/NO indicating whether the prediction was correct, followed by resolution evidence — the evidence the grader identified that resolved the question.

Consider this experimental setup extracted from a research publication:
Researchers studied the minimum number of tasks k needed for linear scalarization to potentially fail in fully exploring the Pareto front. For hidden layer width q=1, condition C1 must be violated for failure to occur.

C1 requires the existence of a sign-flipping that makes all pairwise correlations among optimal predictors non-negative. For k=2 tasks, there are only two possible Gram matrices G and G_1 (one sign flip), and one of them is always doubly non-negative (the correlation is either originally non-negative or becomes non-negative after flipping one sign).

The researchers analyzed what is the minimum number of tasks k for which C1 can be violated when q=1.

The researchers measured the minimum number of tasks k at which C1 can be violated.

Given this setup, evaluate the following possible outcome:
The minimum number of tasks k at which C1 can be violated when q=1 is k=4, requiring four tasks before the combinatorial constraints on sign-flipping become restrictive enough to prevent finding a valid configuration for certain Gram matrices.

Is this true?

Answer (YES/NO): NO